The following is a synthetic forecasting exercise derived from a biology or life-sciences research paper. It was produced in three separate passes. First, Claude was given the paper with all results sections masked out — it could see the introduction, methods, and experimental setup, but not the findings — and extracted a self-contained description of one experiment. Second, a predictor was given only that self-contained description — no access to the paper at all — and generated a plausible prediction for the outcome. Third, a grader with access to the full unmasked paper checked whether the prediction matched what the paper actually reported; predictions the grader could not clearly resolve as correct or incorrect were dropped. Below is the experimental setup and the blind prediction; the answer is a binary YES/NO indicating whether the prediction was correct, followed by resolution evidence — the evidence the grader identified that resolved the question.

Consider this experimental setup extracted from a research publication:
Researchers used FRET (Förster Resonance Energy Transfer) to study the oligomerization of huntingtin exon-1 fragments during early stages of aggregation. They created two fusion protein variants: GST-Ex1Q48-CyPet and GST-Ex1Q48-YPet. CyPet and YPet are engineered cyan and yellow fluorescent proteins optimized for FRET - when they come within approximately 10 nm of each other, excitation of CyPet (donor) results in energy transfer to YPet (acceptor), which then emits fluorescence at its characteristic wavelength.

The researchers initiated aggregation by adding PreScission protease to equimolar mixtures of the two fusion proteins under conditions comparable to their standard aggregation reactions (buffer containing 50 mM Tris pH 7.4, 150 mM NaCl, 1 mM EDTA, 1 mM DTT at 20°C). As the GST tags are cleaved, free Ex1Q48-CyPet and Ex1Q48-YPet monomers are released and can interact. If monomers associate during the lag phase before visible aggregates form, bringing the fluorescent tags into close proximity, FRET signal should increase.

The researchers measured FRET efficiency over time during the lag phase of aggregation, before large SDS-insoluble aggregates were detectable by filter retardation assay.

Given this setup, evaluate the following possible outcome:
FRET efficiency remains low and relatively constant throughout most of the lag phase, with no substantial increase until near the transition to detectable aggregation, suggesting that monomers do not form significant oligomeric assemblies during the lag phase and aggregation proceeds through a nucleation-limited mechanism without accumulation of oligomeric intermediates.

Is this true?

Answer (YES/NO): YES